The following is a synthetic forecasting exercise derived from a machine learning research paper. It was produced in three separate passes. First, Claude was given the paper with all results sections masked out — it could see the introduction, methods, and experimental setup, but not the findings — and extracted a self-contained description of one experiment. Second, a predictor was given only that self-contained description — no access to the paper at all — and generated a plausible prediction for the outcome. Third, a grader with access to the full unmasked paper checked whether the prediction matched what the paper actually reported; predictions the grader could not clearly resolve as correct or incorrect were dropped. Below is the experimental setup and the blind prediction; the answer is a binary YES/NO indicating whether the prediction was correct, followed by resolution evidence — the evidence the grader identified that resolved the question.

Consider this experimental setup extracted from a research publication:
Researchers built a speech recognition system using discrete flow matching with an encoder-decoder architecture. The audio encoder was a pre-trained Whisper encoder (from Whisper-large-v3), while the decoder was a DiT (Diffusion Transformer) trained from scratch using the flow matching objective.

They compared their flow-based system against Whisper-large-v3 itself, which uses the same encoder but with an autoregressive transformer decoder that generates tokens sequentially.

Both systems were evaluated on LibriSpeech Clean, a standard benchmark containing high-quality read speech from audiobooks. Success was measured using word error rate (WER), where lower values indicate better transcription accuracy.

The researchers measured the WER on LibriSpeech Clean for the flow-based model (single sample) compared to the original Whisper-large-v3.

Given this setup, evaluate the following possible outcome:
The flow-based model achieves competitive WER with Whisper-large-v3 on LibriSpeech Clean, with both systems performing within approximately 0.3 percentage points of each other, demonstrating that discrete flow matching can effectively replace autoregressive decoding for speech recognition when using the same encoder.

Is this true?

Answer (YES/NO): NO